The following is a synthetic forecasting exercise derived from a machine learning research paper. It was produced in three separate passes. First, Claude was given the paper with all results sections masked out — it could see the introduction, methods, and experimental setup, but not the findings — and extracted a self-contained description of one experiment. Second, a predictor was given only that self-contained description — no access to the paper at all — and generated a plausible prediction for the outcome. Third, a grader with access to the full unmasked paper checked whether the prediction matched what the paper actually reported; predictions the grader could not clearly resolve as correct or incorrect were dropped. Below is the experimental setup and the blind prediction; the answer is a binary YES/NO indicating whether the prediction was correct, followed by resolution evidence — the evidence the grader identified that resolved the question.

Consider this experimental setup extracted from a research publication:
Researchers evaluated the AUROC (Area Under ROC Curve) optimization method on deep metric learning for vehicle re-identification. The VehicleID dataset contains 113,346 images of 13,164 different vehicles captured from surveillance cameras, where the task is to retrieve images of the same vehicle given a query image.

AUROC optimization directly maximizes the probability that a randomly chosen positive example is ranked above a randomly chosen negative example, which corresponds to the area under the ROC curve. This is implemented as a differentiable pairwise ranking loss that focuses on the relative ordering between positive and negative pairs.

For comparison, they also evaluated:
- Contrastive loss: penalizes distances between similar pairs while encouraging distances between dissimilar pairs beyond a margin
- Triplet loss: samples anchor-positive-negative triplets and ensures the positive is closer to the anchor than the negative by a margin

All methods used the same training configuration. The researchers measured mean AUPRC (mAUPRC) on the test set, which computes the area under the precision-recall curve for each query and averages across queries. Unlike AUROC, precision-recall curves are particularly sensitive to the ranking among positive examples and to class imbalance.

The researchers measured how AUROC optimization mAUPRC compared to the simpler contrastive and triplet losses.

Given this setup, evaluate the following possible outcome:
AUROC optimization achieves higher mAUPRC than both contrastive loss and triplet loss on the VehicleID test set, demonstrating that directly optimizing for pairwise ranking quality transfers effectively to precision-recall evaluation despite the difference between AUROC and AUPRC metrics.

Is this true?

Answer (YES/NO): NO